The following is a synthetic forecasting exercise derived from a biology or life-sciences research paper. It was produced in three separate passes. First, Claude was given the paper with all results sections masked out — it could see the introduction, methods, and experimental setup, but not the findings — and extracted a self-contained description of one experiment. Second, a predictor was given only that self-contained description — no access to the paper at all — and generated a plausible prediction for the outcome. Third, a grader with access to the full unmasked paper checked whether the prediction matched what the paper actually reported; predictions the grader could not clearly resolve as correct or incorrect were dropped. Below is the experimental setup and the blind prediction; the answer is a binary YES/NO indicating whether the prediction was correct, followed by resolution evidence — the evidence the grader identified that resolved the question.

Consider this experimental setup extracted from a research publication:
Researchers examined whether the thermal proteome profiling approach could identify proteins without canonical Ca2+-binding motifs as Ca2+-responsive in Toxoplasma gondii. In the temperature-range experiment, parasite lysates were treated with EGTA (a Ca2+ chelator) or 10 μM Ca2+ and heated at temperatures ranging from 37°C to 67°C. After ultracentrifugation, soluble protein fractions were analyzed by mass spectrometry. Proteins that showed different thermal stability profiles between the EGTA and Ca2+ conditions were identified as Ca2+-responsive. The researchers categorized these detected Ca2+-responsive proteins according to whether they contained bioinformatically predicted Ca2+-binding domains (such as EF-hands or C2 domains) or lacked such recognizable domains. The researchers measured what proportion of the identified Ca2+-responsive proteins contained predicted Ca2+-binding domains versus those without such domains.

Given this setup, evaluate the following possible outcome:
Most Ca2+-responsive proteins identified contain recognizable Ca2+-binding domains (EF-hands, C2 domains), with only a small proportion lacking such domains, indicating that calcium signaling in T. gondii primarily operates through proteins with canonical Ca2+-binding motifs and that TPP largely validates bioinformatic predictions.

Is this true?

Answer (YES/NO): NO